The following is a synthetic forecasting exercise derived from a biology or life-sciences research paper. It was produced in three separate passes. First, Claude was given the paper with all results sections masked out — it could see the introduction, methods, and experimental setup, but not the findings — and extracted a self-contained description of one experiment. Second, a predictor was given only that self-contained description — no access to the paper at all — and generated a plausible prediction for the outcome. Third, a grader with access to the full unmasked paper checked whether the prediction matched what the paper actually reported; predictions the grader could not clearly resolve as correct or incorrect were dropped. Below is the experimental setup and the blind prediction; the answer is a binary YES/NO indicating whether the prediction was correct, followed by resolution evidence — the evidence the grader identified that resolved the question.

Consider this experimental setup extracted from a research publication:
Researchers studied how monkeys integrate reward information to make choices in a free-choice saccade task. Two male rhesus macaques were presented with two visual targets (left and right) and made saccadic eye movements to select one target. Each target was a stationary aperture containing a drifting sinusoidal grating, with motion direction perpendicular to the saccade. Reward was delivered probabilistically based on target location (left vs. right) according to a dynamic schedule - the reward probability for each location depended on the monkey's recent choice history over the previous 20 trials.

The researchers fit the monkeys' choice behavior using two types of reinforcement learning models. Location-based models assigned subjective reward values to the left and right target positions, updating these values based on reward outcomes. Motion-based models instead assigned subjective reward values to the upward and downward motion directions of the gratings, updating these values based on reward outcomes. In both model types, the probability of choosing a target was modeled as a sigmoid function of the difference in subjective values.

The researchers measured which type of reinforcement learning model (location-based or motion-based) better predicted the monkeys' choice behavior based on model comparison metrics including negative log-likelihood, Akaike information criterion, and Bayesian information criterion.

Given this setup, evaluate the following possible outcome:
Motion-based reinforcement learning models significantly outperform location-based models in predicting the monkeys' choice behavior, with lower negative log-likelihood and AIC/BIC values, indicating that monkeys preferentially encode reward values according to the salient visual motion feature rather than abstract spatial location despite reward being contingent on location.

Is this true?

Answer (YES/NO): NO